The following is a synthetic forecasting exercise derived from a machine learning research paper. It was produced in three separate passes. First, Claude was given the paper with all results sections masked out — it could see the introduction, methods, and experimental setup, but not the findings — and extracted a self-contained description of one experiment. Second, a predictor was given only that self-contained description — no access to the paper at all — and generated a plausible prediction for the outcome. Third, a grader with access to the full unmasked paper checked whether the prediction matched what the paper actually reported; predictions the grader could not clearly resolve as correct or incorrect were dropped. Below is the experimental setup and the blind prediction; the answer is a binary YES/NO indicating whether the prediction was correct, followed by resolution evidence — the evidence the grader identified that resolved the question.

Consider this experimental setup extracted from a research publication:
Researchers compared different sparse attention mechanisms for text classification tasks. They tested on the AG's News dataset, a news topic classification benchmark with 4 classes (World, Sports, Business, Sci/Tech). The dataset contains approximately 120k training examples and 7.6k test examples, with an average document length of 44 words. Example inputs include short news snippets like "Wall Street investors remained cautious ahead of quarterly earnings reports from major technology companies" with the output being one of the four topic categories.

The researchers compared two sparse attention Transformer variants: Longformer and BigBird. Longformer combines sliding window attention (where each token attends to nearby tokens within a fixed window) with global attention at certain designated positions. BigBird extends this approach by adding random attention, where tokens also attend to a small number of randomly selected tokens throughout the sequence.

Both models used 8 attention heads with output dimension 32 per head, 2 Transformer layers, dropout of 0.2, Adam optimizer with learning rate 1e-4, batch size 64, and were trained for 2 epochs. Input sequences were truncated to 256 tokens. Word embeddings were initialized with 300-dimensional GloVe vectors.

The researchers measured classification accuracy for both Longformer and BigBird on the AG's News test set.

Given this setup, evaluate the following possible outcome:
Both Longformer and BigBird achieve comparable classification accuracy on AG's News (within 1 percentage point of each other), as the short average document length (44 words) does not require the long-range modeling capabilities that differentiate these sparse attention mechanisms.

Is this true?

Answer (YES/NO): YES